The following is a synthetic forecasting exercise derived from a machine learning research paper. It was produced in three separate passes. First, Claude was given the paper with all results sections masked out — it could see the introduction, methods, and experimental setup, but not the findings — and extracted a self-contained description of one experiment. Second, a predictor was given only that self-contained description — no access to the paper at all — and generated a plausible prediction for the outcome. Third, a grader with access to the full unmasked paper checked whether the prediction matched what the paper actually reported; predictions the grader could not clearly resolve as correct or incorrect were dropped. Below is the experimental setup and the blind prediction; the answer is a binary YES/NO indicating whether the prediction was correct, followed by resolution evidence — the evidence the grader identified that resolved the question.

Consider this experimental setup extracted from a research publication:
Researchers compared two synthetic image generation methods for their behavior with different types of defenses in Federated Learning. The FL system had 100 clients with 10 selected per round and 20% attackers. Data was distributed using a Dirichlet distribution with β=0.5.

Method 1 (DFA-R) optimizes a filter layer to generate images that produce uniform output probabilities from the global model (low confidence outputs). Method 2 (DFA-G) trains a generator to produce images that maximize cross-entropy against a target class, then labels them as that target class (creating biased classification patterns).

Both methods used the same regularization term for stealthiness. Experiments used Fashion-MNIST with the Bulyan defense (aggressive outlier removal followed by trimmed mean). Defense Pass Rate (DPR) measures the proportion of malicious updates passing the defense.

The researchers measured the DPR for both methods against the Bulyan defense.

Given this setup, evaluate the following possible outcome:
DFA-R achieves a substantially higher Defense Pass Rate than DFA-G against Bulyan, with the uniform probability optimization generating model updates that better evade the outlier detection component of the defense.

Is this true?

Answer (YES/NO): NO